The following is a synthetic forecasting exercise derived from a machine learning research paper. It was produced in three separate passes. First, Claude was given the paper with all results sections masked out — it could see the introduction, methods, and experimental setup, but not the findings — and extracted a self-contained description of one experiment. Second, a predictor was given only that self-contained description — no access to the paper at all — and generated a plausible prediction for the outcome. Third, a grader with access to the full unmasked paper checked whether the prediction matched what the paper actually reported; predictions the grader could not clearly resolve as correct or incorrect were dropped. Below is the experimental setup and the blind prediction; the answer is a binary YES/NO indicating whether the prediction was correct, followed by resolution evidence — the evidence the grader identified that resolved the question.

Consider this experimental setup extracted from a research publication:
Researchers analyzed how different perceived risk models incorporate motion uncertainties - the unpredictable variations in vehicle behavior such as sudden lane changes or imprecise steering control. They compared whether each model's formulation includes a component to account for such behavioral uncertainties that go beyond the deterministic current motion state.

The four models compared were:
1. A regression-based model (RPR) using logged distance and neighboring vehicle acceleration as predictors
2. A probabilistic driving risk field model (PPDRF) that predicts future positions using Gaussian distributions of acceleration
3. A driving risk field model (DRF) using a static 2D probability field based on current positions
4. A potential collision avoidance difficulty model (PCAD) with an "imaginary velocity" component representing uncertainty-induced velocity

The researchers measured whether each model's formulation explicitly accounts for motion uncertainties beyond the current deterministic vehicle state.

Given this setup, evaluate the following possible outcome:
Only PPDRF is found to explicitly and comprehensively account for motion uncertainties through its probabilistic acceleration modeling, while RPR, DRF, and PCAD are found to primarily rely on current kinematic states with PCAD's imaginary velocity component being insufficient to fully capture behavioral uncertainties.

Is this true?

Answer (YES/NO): NO